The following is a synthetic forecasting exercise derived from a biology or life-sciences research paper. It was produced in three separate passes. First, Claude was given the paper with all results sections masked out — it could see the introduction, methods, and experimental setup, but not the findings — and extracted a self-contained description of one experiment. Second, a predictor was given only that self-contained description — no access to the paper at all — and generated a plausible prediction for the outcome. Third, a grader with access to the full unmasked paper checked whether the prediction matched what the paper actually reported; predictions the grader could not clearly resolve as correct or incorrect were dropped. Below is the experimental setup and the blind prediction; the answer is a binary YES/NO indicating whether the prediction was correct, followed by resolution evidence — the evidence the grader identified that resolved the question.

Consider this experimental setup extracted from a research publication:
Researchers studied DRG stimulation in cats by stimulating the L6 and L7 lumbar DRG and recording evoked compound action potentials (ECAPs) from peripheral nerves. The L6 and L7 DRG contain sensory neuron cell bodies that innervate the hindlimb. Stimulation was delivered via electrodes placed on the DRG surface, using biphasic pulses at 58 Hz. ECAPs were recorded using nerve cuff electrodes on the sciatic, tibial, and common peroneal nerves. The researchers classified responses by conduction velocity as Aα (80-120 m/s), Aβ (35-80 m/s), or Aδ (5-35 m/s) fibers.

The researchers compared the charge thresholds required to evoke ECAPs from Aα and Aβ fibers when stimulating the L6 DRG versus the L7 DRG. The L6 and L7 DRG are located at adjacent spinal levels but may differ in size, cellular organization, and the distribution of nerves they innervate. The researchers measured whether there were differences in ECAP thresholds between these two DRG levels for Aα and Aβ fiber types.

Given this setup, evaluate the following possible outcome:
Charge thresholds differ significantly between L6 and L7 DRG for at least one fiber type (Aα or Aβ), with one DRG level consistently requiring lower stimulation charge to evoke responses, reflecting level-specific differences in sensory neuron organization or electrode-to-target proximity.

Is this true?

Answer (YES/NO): YES